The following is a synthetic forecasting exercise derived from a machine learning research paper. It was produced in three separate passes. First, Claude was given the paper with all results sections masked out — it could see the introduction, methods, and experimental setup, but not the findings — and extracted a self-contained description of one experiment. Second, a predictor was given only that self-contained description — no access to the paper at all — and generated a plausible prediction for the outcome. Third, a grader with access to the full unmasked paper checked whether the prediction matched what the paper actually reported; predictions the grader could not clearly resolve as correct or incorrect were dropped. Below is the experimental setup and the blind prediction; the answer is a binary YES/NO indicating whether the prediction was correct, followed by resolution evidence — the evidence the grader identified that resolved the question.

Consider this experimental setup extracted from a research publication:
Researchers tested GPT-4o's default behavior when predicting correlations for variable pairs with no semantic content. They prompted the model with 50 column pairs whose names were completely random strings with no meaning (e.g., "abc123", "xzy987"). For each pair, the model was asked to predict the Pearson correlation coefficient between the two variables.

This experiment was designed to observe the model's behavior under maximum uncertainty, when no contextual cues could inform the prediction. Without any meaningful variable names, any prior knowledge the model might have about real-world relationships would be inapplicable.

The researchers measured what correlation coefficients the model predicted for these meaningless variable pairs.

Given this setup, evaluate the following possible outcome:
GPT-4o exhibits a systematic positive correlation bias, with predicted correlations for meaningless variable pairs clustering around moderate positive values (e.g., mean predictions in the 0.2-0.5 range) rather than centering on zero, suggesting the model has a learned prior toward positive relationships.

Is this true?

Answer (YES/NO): NO